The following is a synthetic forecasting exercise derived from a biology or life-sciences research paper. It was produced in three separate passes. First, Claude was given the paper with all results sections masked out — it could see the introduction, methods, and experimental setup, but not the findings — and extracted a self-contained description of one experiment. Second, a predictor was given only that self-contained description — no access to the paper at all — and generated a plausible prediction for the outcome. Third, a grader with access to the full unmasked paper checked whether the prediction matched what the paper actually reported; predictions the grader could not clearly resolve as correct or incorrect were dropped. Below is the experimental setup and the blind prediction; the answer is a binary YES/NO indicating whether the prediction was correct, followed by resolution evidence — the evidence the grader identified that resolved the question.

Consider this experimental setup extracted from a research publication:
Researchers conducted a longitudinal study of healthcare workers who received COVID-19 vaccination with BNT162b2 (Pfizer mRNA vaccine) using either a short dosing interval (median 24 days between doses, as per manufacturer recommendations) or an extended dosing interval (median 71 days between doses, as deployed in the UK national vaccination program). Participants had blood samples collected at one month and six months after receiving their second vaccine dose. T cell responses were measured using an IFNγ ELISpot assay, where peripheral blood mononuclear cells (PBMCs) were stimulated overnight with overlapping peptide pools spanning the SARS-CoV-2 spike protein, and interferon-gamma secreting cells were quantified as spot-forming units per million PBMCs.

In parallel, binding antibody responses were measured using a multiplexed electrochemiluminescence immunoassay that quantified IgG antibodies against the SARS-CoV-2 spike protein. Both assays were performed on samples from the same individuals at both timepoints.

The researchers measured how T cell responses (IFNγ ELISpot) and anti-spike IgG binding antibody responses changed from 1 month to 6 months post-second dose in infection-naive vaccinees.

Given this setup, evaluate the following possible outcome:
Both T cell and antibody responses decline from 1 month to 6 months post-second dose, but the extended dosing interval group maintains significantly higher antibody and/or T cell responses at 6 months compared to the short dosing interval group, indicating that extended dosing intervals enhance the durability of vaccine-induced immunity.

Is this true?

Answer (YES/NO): NO